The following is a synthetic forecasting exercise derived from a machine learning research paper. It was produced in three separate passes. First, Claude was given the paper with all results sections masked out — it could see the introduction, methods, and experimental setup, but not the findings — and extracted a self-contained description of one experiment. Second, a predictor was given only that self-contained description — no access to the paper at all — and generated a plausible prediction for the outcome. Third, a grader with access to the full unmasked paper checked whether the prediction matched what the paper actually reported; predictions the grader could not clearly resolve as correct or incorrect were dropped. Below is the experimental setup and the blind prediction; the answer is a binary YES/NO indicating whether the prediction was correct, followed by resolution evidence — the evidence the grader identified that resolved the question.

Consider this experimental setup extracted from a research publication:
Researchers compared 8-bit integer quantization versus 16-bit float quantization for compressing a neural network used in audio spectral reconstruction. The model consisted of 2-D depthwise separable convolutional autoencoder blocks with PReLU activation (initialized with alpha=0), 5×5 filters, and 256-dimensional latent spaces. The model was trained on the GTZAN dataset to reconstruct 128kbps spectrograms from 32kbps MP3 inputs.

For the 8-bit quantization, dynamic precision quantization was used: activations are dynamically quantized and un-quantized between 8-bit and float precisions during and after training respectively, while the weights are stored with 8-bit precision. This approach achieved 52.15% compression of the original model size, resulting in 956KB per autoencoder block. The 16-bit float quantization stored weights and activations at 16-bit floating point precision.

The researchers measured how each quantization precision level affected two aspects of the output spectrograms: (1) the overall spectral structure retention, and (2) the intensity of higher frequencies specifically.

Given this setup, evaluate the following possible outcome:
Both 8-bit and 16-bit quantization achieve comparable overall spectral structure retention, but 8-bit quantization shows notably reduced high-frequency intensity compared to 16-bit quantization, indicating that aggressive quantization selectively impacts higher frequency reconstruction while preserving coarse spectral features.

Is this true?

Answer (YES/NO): NO